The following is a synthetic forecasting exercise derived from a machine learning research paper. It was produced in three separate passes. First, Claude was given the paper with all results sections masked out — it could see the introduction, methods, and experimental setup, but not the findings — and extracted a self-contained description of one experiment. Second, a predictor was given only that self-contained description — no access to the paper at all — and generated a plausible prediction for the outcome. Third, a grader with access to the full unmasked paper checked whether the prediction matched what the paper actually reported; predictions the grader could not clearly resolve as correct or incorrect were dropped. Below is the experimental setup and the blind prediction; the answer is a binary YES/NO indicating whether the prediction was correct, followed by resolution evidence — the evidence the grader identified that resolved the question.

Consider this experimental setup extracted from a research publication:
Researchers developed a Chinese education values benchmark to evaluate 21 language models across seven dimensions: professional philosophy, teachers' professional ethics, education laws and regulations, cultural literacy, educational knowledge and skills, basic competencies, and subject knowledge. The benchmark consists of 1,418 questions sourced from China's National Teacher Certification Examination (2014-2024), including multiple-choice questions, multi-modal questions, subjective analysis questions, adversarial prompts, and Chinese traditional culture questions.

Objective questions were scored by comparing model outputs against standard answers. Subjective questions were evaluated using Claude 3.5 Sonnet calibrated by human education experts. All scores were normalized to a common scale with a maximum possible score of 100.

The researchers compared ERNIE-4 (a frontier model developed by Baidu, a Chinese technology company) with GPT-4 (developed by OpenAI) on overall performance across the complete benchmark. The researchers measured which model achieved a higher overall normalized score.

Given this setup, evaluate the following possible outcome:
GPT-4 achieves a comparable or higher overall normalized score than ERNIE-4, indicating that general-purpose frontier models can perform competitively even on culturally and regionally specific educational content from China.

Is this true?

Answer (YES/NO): NO